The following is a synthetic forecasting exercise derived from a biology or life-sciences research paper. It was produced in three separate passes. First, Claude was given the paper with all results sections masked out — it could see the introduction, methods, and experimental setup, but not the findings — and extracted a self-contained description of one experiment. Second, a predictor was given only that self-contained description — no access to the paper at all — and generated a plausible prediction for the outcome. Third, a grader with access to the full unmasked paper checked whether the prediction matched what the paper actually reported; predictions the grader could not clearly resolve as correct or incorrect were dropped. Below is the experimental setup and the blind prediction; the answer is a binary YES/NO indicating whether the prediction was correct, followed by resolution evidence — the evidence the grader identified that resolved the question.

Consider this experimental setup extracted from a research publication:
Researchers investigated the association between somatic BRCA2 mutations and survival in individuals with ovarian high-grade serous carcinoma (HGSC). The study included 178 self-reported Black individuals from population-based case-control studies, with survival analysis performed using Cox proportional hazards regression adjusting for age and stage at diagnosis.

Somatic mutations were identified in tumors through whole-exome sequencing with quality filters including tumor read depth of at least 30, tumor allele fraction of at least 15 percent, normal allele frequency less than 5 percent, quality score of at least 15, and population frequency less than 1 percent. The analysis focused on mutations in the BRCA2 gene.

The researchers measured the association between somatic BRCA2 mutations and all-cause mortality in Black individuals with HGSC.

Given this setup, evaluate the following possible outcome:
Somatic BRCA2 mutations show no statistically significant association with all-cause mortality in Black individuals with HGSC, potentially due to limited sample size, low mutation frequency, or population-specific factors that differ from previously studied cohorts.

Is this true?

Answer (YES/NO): NO